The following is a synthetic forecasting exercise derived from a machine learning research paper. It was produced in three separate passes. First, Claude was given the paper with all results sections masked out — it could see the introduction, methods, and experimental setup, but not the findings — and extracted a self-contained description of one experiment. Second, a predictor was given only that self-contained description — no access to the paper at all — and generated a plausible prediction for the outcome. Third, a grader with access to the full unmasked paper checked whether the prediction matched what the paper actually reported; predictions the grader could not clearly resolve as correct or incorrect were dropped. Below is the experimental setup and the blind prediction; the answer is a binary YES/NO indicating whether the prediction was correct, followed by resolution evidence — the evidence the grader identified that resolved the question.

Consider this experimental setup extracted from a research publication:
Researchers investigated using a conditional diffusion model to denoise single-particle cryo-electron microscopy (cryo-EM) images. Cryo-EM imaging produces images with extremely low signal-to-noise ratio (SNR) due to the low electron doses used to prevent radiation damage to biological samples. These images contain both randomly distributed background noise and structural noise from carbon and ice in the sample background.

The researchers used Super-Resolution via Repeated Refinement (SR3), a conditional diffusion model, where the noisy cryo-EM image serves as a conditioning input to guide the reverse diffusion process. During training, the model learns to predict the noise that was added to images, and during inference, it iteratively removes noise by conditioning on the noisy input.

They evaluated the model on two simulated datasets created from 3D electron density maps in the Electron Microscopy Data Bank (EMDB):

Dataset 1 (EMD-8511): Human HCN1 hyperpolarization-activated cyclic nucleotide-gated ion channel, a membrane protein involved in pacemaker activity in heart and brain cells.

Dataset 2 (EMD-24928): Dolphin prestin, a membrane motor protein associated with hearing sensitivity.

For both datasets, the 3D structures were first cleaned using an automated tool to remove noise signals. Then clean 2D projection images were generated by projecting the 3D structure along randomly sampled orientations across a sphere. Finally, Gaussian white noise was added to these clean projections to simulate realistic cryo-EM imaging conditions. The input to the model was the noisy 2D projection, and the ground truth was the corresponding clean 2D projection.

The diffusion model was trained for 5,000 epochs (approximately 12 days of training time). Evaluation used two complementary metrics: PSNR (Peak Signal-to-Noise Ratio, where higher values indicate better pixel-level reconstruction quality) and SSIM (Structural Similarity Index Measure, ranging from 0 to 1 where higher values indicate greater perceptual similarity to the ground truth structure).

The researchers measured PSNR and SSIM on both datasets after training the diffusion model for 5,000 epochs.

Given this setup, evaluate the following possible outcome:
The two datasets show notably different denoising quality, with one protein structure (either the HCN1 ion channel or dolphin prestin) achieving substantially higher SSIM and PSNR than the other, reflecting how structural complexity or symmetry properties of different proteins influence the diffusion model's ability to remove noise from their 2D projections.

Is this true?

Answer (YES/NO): NO